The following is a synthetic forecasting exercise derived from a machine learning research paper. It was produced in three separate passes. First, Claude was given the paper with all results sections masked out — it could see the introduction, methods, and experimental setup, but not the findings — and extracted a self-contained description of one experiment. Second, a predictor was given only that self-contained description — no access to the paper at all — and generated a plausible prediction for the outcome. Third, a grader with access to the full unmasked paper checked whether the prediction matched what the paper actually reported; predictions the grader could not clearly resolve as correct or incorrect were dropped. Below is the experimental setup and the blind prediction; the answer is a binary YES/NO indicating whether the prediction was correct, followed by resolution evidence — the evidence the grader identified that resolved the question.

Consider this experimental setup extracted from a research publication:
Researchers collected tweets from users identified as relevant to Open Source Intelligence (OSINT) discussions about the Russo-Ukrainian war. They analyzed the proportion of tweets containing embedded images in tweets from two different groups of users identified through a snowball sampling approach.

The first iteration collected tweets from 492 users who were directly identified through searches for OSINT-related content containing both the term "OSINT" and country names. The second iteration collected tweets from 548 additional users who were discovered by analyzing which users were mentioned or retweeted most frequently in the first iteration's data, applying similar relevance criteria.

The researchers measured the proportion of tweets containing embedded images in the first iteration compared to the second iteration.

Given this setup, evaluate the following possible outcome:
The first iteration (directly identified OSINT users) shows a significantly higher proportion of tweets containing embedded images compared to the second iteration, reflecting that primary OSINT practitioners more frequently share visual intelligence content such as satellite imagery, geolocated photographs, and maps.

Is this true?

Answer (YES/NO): NO